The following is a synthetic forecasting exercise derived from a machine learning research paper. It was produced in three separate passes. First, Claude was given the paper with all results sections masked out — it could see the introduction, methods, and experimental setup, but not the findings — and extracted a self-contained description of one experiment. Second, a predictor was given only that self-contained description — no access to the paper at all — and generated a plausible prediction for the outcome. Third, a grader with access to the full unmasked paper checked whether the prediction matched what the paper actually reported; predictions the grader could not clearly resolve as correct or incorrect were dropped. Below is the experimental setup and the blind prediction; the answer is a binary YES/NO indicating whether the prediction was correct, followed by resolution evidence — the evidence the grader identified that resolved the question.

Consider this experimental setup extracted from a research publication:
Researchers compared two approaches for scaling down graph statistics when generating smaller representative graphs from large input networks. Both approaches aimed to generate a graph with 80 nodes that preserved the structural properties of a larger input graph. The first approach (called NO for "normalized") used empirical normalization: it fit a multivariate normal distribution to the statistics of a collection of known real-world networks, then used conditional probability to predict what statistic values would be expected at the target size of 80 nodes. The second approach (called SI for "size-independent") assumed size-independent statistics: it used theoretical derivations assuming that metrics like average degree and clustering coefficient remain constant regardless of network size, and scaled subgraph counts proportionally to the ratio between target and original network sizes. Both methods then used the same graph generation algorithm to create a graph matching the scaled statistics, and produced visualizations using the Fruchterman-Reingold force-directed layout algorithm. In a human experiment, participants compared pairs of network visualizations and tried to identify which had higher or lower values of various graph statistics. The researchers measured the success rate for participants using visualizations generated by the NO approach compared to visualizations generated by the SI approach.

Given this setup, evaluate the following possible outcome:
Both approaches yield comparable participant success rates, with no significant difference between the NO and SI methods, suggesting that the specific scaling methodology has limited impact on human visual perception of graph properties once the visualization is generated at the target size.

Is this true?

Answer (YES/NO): NO